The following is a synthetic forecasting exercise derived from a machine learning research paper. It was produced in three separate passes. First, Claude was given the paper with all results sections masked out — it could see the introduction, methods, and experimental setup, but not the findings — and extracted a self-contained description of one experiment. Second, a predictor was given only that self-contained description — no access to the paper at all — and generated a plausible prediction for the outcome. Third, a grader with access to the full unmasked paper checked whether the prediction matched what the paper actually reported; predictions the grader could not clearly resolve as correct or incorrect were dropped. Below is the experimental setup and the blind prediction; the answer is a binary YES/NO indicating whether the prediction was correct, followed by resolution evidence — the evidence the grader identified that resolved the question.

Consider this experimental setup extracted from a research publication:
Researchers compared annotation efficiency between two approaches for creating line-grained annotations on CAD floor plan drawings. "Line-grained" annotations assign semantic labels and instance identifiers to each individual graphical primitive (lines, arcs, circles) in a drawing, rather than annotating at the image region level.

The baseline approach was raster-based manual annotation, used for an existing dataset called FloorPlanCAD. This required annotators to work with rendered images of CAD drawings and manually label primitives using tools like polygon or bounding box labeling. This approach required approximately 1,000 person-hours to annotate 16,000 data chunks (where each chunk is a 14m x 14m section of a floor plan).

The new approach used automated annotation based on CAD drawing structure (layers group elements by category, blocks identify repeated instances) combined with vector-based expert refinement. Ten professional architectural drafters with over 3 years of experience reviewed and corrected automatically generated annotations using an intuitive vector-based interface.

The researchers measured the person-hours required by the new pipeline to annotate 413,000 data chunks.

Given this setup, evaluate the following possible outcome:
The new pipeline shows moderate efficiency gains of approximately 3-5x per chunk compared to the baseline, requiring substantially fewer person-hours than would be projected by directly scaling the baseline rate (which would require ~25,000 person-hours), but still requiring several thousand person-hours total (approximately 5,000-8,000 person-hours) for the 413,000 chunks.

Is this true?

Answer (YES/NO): NO